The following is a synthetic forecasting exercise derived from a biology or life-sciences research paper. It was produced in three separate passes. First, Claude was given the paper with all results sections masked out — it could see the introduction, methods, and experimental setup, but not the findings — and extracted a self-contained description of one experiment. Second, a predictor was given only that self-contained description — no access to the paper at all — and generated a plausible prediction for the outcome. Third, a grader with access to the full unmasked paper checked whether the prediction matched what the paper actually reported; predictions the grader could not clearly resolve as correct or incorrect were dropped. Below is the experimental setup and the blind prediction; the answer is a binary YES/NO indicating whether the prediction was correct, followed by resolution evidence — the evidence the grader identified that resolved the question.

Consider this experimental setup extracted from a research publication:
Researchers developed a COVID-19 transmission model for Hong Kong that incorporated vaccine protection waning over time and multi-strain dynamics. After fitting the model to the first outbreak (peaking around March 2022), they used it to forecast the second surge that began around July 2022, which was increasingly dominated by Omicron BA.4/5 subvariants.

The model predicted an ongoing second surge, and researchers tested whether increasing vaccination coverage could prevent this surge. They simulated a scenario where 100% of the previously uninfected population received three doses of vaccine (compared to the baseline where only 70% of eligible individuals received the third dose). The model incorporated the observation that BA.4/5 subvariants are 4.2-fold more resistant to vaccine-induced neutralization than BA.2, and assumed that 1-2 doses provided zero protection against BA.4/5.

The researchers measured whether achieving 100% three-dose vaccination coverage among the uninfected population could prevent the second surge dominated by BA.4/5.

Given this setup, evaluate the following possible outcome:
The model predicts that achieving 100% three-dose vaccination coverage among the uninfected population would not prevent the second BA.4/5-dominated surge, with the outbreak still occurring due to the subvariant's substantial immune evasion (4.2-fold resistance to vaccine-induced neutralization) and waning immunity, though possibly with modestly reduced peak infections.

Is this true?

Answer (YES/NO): YES